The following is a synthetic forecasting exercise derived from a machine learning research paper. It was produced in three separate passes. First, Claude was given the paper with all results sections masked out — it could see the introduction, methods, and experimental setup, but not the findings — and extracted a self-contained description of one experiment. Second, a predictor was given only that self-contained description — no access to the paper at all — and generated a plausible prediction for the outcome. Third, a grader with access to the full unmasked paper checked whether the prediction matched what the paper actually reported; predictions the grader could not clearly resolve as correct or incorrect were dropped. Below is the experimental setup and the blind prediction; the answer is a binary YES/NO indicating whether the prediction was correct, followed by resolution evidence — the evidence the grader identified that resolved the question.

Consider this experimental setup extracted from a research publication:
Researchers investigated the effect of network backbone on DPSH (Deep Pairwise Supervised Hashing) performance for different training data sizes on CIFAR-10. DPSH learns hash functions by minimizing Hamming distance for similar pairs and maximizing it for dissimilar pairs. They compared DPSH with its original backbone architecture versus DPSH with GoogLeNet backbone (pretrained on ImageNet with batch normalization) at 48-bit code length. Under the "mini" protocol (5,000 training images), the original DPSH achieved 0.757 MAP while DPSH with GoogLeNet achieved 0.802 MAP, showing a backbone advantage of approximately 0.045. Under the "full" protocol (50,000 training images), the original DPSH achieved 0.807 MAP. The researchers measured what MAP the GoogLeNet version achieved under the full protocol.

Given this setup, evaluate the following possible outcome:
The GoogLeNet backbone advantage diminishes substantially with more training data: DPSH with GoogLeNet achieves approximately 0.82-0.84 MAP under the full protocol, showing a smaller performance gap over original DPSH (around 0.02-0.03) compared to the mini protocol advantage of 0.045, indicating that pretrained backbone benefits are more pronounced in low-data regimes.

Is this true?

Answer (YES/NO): NO